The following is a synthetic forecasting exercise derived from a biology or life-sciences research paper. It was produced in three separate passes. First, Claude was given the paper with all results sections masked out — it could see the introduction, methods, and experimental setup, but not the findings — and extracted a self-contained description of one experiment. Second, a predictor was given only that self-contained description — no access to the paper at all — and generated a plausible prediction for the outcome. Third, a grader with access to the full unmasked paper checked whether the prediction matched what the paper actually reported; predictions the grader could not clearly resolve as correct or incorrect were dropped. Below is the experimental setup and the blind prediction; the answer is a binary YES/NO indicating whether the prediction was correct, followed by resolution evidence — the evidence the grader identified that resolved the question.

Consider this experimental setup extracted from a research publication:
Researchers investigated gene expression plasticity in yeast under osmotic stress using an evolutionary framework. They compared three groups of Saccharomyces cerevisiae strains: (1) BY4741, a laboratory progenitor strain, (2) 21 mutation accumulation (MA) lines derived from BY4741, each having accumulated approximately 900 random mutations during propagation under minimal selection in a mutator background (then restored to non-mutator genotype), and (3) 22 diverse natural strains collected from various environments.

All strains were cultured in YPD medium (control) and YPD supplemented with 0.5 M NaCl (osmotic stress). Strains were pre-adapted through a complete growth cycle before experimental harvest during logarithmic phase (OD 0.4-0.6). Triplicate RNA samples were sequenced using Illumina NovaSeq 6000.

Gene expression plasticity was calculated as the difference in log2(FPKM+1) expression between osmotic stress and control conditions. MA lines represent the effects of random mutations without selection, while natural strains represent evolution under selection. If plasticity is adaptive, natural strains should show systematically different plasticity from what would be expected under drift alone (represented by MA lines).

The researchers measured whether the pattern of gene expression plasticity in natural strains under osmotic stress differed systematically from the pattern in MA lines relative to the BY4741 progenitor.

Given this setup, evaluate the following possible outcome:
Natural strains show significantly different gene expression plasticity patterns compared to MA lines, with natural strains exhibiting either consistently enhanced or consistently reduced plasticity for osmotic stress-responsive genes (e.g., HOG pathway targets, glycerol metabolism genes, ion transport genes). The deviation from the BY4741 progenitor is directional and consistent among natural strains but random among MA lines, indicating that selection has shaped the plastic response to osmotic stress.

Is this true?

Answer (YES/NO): NO